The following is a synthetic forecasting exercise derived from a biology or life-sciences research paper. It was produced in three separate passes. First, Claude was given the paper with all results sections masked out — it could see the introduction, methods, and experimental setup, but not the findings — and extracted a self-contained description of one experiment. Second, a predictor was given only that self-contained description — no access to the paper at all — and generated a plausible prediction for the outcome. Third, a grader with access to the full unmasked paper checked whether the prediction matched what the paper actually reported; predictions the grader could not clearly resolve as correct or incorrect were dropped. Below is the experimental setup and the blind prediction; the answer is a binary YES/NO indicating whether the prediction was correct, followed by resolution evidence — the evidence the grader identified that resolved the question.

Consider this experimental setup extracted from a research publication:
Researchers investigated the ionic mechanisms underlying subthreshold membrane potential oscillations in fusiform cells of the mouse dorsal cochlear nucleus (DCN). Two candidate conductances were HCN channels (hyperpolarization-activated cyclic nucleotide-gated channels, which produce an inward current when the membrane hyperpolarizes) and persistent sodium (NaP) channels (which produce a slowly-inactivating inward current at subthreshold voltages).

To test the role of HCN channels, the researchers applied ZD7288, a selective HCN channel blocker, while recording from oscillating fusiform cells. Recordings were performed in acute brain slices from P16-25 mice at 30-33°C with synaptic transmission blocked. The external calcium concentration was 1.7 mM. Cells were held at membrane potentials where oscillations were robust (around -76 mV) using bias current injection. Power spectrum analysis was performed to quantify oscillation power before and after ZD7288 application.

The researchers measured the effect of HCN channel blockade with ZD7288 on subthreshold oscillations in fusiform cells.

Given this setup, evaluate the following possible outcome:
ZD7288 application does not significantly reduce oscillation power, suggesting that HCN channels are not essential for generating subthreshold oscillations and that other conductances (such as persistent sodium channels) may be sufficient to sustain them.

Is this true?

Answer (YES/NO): NO